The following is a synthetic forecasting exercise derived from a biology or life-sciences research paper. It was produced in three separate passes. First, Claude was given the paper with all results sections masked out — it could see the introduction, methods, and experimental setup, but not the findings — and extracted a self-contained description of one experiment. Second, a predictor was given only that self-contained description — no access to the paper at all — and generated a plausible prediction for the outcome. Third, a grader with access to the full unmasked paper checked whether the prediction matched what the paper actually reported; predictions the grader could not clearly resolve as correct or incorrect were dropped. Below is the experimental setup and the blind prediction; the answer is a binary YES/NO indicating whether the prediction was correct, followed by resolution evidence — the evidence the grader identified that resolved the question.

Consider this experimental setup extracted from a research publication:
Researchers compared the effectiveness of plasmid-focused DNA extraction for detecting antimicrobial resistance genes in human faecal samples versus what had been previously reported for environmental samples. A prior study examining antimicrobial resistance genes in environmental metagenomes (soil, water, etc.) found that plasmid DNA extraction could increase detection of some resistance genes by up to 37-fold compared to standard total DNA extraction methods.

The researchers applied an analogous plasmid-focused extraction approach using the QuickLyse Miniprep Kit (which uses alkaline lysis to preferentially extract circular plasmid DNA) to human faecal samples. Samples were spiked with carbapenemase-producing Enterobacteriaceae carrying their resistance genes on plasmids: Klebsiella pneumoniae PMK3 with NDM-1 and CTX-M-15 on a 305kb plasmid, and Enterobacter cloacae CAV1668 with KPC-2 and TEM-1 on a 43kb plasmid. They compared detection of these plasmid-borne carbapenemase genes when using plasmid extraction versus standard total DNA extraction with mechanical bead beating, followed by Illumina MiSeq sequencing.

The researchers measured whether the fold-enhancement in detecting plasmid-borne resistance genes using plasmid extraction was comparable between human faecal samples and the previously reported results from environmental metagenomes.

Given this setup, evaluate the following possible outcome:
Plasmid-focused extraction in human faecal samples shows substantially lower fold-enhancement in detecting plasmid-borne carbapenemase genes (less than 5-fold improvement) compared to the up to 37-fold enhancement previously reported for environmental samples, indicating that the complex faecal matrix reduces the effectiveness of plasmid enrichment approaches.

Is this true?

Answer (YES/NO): YES